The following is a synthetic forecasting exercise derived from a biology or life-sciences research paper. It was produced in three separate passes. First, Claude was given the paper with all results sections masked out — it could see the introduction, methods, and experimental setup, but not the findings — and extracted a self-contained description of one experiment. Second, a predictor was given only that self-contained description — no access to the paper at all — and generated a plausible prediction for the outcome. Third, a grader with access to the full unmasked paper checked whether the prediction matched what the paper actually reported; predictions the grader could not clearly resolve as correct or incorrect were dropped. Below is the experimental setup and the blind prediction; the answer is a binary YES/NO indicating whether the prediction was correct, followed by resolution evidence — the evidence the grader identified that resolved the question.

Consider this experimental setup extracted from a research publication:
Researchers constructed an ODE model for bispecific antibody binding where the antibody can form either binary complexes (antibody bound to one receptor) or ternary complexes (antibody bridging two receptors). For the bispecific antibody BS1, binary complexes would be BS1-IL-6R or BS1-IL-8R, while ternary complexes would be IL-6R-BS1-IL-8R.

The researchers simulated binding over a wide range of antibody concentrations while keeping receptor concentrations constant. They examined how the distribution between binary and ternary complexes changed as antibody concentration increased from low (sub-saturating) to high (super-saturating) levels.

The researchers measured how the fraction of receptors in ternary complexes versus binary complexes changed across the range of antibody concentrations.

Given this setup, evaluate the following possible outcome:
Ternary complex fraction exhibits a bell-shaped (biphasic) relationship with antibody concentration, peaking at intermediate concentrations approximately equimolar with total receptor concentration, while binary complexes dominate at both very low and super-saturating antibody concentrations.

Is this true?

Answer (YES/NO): YES